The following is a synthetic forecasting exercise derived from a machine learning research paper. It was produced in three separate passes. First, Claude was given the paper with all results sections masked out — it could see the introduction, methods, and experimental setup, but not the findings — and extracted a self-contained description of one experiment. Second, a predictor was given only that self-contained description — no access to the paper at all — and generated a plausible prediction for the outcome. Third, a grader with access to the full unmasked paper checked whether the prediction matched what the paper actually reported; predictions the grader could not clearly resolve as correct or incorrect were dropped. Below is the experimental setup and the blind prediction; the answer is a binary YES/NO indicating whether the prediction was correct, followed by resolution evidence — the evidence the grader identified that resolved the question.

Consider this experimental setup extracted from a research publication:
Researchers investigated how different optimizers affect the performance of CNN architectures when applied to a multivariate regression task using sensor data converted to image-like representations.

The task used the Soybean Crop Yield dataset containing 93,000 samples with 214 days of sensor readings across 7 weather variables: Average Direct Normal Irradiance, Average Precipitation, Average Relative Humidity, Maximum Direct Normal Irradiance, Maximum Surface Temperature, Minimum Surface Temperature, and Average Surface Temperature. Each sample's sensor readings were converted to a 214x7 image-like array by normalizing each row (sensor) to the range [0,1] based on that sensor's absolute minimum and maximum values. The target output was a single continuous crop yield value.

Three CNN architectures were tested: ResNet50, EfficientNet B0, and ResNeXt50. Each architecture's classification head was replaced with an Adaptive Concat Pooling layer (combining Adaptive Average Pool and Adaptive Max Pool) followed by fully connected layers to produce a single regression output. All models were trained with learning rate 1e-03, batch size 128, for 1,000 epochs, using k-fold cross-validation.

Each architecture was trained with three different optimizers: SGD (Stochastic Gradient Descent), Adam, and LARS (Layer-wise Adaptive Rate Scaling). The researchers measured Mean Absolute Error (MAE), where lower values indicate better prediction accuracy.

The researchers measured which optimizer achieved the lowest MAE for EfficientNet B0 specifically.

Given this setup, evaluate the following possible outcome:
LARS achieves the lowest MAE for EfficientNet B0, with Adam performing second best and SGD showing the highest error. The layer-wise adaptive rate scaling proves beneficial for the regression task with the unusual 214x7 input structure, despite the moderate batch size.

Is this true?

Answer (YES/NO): NO